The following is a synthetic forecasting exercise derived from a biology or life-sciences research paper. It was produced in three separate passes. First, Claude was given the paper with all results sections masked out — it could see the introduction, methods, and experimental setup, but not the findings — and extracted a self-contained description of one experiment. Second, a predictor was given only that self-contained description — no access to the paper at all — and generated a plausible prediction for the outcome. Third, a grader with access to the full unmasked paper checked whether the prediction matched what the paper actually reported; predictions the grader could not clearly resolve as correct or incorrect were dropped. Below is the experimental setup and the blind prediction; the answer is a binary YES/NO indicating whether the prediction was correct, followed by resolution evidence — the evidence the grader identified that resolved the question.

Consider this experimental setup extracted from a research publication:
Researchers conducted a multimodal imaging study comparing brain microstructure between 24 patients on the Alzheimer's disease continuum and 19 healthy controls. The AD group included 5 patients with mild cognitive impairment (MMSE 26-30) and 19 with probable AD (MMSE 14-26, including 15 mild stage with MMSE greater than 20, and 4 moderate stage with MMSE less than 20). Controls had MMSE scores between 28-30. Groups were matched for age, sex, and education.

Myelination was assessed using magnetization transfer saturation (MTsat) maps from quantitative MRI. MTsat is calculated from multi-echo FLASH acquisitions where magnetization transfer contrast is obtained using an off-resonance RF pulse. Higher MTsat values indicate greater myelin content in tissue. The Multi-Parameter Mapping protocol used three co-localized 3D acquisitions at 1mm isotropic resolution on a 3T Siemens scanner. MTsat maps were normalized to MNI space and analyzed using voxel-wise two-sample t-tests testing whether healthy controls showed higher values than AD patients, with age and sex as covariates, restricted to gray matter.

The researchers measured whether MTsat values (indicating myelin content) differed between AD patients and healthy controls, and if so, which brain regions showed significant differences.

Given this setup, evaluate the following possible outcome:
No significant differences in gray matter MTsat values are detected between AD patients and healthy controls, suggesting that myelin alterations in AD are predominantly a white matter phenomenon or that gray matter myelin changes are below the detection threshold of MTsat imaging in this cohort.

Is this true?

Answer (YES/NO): NO